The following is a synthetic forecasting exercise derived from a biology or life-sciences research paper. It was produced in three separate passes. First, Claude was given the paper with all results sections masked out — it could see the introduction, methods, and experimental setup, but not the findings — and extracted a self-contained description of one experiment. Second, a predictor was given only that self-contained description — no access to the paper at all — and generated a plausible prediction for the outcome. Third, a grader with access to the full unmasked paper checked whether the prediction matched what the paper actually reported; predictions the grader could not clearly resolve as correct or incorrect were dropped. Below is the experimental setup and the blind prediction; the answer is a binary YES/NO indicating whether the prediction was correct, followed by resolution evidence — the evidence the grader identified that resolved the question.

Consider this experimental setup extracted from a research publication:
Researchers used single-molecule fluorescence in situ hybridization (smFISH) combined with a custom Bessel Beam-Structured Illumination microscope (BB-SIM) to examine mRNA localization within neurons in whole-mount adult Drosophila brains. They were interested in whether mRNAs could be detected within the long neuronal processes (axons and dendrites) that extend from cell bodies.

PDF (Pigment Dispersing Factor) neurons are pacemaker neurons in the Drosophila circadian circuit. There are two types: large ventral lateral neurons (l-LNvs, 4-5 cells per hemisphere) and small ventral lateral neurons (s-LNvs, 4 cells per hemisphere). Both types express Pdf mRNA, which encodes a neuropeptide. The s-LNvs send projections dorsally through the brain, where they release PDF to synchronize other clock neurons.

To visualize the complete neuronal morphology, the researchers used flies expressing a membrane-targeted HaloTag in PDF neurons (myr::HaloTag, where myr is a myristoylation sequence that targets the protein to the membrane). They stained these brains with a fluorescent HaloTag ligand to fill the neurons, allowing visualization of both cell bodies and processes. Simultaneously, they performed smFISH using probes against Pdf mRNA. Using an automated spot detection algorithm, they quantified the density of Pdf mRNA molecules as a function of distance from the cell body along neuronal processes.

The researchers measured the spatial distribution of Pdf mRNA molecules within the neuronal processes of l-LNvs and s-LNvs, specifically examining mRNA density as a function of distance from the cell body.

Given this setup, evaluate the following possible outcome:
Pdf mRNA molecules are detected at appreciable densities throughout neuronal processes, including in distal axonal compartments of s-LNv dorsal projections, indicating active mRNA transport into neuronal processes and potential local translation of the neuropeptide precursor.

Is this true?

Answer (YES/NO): NO